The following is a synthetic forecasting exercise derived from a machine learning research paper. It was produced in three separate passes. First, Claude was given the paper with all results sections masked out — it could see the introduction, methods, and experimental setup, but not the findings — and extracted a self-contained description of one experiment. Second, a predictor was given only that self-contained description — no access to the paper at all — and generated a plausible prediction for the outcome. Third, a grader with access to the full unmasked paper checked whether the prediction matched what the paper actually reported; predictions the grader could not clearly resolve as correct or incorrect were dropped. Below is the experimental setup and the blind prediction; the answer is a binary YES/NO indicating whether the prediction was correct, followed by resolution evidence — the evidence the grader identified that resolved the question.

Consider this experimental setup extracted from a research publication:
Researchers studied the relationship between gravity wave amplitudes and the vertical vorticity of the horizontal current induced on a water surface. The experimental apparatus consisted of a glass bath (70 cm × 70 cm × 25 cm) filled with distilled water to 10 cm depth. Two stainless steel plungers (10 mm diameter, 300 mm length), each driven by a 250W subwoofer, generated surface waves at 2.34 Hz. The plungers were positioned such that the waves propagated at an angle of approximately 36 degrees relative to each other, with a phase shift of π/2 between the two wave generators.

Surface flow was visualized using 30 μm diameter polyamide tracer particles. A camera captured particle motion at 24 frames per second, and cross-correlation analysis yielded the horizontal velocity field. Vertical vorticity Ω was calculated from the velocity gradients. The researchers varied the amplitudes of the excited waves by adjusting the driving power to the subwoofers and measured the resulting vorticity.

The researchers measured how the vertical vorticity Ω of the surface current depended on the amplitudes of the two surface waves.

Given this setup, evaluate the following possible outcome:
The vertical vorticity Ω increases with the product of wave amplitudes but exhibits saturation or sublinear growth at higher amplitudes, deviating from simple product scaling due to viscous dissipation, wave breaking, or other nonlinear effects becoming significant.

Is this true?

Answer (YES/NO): NO